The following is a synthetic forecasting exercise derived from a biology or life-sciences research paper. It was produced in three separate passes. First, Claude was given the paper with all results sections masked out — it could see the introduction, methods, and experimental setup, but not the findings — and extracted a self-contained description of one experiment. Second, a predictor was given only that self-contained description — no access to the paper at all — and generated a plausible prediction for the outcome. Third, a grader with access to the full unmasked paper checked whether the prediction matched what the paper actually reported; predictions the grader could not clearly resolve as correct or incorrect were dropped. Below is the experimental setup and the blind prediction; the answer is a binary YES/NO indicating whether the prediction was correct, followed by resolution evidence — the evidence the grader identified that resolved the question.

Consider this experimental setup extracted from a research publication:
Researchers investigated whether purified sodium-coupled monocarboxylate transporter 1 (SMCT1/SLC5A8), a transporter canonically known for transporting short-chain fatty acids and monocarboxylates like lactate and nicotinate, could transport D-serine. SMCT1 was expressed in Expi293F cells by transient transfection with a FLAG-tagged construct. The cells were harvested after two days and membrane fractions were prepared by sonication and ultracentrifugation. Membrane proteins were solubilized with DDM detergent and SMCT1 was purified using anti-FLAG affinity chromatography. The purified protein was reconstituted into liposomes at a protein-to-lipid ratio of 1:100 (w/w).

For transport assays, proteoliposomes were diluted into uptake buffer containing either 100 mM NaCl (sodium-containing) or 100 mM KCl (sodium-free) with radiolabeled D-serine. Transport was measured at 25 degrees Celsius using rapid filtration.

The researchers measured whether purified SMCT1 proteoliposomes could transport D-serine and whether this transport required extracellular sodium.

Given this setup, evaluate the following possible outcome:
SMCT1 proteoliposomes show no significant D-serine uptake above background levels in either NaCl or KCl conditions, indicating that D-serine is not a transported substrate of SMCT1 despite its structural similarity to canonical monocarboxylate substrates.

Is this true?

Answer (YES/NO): NO